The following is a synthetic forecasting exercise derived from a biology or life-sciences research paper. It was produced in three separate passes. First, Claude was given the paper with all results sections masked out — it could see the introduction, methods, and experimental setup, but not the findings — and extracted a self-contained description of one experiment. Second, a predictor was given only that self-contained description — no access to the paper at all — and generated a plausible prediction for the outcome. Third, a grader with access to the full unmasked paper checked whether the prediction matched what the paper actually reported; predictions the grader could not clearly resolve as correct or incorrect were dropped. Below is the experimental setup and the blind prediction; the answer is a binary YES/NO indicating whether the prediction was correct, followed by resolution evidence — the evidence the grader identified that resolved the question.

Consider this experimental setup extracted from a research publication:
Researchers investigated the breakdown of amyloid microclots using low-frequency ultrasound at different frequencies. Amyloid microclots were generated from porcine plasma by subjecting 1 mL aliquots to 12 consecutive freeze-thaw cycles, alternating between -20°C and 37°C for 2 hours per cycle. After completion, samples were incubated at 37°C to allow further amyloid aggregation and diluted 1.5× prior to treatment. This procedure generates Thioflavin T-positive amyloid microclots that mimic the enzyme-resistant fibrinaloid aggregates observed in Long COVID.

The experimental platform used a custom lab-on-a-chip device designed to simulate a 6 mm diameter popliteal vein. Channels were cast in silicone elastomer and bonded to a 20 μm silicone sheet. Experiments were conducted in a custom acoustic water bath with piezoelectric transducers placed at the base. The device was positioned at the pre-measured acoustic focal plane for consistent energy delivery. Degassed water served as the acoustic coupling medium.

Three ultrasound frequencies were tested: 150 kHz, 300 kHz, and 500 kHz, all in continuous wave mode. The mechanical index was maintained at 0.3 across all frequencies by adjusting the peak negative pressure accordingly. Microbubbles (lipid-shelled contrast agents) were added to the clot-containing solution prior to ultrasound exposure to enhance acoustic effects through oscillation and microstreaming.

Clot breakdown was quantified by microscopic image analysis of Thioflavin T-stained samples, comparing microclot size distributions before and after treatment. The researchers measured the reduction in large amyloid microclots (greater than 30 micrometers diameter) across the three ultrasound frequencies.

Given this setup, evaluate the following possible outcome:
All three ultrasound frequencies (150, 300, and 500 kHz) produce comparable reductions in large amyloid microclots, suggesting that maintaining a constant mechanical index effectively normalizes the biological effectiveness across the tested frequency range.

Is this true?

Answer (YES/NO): NO